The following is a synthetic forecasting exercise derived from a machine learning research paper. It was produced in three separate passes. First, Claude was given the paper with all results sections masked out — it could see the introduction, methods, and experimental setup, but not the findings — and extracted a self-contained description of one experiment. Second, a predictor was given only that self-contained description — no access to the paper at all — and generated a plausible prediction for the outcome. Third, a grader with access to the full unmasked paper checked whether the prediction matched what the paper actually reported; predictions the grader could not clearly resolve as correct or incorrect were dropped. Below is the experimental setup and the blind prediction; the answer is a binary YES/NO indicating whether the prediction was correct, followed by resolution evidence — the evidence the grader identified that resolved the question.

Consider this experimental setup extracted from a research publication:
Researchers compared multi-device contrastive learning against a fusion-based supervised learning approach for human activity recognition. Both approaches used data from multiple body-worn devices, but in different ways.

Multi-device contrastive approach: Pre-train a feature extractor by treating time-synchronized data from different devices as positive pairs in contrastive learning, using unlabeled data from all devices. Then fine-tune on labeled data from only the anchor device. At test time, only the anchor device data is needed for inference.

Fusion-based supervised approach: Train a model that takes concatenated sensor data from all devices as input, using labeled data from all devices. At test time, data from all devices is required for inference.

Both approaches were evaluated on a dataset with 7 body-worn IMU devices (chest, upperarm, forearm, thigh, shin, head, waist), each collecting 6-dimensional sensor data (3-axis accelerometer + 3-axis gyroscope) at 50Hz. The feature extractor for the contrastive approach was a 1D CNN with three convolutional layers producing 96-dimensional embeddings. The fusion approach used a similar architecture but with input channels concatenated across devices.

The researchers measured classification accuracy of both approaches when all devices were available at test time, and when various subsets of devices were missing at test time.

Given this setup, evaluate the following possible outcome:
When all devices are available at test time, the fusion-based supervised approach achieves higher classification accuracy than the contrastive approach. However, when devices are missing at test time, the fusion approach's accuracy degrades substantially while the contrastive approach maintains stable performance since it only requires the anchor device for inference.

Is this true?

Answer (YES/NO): NO